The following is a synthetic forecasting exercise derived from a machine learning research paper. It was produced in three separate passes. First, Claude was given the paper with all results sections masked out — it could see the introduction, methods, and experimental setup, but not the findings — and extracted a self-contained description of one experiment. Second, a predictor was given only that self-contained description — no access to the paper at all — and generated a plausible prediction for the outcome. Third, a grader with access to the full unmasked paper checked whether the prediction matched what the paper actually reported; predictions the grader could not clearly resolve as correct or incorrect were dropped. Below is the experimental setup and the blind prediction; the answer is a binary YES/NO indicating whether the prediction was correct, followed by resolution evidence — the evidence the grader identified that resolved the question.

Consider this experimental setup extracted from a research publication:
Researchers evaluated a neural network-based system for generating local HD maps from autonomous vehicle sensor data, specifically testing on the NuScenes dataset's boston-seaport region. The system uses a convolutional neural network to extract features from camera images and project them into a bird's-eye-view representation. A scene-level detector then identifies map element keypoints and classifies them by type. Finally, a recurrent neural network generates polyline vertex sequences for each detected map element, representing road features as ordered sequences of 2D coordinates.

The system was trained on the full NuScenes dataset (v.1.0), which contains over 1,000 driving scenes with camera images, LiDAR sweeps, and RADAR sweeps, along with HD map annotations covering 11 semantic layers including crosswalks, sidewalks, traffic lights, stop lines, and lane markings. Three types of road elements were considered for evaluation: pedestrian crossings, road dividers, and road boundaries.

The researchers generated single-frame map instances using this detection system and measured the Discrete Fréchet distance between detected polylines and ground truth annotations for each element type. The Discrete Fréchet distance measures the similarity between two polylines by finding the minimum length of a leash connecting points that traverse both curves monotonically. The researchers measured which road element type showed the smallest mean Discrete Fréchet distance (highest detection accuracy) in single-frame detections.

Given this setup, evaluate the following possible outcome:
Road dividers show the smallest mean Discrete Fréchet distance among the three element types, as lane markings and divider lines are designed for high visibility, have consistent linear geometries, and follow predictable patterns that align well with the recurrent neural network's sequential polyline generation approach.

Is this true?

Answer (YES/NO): YES